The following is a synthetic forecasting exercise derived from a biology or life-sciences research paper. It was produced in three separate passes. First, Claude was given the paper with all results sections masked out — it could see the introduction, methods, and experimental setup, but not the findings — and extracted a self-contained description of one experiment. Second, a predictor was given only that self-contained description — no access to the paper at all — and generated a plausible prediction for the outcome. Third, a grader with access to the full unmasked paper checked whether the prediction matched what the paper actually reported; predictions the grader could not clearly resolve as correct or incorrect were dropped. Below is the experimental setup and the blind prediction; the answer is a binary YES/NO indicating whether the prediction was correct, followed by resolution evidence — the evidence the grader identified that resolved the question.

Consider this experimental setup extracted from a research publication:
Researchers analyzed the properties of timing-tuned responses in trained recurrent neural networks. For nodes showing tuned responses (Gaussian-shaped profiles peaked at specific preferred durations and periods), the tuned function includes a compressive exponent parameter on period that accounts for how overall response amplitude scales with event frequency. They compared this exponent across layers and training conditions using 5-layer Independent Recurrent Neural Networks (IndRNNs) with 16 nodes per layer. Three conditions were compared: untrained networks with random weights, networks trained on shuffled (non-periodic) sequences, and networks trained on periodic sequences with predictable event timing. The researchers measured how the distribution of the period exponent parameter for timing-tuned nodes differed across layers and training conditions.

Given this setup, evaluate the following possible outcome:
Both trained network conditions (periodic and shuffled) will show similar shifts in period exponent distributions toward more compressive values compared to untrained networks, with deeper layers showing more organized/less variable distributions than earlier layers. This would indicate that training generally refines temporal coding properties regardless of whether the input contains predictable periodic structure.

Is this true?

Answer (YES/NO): NO